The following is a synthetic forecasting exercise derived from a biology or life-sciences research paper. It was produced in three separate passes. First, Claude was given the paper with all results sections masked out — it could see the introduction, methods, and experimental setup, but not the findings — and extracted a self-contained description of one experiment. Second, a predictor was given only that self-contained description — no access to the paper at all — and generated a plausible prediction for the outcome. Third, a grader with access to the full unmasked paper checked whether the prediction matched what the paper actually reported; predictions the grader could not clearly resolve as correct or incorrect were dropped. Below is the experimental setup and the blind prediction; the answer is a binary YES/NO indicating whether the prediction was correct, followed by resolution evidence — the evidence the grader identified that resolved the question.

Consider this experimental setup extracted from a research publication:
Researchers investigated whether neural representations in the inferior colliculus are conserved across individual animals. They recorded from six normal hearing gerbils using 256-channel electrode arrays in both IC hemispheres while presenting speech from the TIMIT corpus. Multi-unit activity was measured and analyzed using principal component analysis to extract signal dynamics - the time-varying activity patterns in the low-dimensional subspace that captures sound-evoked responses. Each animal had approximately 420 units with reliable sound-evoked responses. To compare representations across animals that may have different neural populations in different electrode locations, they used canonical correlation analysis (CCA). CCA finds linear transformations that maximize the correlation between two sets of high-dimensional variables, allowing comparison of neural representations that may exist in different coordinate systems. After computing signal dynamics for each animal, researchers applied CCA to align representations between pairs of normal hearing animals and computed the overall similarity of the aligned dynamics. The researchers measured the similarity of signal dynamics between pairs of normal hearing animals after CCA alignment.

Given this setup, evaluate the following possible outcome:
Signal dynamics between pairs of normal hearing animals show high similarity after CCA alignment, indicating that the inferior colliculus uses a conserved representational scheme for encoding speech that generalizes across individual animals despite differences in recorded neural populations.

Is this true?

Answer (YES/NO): YES